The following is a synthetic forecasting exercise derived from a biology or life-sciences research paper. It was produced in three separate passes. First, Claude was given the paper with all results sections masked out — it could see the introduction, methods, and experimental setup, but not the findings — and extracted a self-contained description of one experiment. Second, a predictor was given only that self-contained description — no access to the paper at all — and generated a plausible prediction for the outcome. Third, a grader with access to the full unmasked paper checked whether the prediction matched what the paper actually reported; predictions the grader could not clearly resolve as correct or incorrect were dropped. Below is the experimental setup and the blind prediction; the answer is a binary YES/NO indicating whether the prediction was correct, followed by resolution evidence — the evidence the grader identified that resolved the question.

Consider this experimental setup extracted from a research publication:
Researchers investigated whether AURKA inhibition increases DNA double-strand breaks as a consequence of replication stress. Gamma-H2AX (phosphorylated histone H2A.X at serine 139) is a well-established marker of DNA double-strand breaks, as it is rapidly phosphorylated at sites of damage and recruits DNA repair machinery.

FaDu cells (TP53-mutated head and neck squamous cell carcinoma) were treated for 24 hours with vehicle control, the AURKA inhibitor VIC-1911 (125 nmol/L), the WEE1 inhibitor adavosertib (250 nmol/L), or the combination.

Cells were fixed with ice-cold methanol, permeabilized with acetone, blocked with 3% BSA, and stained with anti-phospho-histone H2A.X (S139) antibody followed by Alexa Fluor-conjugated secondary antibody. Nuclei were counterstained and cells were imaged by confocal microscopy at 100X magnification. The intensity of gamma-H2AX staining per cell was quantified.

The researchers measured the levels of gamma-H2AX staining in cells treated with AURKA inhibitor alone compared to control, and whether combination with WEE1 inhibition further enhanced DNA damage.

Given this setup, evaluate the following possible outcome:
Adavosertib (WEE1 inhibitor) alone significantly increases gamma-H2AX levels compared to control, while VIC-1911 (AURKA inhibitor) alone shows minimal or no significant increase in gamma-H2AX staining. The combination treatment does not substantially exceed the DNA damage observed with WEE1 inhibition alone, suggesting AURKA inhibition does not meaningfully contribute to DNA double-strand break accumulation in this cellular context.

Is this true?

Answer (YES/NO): NO